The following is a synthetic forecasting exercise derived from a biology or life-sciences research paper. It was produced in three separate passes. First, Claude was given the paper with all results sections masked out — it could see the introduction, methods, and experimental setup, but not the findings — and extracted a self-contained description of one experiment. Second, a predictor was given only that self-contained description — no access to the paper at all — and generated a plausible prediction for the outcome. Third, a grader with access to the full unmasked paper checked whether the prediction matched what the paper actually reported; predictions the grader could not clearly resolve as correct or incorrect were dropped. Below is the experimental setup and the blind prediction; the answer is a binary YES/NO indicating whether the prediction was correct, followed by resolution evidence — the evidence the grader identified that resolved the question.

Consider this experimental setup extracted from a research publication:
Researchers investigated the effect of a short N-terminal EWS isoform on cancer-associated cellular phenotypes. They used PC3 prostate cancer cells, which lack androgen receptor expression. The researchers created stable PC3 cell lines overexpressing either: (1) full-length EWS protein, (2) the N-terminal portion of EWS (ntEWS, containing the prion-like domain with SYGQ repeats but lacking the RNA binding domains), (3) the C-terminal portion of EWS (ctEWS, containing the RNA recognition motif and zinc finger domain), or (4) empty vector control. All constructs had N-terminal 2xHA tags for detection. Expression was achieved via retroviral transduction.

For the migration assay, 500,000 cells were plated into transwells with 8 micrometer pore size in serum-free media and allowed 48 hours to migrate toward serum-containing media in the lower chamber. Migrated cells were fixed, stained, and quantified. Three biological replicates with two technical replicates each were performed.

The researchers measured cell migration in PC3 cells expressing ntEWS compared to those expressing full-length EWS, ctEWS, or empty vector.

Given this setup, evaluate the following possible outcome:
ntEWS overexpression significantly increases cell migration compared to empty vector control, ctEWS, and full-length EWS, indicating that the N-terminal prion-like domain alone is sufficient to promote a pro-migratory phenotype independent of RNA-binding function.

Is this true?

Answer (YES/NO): YES